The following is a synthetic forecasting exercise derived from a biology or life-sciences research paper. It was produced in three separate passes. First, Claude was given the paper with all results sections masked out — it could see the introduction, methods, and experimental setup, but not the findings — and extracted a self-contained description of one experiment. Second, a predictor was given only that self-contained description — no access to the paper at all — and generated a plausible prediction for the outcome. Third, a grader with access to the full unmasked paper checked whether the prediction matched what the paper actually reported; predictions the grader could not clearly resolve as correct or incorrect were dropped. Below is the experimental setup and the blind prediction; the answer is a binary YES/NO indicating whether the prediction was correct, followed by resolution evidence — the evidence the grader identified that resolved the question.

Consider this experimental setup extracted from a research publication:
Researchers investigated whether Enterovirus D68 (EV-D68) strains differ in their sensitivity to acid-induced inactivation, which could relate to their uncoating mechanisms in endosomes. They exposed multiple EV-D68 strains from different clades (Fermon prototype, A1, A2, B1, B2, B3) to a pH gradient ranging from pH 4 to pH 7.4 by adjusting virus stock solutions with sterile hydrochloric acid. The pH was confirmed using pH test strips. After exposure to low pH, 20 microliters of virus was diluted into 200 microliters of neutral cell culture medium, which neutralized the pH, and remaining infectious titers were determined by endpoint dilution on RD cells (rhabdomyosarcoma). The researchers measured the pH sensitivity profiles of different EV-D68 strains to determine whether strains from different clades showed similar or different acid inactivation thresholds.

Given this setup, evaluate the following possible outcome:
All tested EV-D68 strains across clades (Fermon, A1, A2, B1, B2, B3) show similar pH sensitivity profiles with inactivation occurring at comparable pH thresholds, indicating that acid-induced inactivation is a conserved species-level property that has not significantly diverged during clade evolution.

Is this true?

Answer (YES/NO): NO